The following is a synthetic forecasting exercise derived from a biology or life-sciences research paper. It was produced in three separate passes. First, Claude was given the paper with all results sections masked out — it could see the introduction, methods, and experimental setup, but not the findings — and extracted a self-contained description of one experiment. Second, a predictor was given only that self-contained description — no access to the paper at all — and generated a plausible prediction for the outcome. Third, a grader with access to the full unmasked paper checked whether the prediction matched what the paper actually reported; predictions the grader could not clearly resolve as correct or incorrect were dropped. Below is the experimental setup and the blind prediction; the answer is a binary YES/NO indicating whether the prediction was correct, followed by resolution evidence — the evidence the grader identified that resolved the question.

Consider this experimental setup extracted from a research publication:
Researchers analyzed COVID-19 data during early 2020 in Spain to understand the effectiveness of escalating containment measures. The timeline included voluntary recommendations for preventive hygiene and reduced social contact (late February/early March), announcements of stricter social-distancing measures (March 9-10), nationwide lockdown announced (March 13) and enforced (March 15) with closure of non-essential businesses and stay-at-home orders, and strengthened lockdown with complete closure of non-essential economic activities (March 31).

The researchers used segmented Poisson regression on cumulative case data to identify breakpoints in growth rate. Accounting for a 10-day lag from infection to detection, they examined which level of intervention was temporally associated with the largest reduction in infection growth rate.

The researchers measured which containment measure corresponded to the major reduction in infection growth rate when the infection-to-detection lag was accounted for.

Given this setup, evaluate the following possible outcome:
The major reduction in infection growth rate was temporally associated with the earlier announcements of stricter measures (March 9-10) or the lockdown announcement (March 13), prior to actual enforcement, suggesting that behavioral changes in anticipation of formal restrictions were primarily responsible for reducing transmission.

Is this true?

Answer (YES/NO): NO